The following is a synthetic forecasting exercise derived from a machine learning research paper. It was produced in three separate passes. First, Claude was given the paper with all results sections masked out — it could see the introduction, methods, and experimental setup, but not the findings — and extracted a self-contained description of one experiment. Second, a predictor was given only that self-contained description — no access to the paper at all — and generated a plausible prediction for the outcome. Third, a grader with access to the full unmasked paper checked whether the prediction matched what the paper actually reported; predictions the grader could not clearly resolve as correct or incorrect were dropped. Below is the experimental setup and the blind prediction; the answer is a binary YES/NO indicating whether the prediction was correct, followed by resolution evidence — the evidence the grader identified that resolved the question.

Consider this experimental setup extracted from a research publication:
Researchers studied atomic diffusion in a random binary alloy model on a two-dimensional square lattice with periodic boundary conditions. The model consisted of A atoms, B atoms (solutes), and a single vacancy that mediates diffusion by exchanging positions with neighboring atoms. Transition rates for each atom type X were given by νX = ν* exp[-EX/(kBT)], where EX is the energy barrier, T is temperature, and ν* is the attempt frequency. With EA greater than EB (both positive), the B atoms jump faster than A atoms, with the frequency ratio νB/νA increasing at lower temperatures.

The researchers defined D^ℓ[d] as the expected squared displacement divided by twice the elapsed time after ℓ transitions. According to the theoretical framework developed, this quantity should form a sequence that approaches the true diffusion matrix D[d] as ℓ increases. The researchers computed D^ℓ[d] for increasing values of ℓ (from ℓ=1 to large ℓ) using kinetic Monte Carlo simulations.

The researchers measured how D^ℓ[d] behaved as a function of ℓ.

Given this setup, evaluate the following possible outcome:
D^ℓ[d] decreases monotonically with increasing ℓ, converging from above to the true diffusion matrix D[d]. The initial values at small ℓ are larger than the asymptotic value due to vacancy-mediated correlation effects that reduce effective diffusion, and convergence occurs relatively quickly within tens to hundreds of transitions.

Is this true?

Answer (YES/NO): YES